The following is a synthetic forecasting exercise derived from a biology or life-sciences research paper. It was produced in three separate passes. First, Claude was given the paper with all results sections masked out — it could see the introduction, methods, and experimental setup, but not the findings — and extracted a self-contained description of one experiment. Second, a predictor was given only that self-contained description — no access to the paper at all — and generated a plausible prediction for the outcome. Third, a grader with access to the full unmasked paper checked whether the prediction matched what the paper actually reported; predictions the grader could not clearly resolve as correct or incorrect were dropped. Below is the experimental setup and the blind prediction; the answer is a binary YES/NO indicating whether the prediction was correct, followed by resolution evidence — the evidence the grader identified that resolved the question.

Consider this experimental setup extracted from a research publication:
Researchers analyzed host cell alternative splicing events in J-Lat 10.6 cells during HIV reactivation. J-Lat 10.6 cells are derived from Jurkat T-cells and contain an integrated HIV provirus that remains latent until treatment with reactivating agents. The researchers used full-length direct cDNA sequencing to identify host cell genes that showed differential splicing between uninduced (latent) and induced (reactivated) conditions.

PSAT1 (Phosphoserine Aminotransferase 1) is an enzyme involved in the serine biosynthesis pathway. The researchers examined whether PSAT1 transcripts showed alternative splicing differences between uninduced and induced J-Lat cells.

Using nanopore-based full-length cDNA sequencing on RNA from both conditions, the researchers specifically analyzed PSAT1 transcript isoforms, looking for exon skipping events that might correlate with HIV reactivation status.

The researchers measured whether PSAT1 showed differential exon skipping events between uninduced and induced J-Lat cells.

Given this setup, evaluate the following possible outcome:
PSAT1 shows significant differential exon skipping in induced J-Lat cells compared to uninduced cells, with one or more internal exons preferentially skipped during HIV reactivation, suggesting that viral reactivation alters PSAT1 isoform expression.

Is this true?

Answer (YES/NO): NO